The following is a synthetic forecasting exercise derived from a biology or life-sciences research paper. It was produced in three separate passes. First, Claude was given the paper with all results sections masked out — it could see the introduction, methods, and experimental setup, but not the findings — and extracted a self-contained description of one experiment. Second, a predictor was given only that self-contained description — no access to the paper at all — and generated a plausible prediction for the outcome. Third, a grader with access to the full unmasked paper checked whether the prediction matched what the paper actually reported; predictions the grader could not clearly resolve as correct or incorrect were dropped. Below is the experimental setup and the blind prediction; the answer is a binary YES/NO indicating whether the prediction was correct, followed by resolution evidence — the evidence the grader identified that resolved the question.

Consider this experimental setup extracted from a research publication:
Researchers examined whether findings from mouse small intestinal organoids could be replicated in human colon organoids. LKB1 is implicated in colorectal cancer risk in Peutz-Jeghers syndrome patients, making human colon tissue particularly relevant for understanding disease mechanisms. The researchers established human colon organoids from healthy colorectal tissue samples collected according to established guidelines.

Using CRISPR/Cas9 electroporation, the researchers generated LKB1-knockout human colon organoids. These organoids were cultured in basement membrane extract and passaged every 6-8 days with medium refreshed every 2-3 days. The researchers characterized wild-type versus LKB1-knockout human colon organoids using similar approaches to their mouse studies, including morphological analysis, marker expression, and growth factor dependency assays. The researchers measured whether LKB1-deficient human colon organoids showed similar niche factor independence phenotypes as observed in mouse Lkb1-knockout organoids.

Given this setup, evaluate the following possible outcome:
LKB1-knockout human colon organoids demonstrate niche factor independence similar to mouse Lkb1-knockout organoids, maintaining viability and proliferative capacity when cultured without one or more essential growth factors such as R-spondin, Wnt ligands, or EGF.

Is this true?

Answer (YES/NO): YES